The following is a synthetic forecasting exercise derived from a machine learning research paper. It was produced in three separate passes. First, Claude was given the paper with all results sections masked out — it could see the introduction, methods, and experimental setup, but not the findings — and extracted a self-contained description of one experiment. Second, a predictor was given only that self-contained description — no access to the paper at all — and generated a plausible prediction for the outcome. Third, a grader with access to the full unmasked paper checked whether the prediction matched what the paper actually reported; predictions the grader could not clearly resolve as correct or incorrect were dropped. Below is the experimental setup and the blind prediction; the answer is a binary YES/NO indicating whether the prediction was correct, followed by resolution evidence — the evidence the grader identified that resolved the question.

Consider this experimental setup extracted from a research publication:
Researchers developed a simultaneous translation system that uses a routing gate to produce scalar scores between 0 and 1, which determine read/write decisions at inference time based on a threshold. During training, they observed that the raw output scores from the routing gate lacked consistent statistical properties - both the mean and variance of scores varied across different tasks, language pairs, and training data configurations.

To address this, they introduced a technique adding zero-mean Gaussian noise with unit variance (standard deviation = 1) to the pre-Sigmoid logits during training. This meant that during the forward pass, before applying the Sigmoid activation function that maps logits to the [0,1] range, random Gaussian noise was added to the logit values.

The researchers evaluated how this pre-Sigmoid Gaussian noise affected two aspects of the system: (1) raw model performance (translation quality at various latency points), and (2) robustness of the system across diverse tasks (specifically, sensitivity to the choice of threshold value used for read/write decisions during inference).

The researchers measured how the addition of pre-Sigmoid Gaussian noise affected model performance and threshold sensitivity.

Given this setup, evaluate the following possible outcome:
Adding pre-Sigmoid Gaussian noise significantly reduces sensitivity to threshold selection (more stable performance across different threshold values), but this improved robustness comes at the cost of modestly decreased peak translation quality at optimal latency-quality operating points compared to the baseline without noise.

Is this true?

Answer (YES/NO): NO